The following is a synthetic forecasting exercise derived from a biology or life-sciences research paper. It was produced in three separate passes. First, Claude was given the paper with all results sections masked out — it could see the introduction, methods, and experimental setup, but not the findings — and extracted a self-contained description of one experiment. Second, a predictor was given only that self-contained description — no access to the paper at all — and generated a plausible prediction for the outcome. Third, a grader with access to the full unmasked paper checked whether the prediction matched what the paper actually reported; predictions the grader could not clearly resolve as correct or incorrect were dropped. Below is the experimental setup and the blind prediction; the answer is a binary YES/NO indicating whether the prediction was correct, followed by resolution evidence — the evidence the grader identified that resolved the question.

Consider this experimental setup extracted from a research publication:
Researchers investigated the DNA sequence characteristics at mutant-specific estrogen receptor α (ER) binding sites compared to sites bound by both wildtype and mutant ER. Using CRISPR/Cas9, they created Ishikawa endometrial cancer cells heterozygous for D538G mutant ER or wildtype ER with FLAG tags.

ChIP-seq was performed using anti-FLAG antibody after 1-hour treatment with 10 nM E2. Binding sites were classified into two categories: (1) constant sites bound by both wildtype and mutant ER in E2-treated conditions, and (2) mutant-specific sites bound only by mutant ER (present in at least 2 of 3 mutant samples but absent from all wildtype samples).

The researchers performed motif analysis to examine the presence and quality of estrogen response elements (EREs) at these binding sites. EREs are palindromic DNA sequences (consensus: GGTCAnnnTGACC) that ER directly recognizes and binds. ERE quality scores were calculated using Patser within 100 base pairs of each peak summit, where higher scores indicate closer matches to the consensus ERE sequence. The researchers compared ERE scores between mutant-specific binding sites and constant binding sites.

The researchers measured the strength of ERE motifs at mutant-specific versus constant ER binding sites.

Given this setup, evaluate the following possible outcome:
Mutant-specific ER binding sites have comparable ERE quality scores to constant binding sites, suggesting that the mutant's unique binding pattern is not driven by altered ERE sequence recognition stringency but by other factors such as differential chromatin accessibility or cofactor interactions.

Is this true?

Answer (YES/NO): NO